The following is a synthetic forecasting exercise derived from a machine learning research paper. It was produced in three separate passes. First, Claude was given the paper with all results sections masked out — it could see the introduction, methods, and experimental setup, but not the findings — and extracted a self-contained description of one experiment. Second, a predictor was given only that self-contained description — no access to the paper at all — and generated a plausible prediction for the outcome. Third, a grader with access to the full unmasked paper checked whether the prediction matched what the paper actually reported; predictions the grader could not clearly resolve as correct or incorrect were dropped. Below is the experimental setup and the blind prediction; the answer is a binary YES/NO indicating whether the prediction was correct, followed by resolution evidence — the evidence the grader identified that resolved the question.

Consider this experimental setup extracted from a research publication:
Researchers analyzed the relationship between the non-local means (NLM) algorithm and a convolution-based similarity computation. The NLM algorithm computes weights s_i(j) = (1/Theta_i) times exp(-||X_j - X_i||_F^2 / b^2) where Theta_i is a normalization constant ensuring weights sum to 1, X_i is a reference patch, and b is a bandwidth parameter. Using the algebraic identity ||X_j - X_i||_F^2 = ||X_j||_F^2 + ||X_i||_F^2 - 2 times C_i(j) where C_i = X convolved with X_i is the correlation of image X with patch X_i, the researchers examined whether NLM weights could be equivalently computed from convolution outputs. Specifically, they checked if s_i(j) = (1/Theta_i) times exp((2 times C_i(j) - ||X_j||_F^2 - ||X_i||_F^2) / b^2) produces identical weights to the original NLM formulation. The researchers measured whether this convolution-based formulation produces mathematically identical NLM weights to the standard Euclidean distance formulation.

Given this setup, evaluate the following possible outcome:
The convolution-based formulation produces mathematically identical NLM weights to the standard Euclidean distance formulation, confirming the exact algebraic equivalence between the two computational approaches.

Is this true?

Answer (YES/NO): YES